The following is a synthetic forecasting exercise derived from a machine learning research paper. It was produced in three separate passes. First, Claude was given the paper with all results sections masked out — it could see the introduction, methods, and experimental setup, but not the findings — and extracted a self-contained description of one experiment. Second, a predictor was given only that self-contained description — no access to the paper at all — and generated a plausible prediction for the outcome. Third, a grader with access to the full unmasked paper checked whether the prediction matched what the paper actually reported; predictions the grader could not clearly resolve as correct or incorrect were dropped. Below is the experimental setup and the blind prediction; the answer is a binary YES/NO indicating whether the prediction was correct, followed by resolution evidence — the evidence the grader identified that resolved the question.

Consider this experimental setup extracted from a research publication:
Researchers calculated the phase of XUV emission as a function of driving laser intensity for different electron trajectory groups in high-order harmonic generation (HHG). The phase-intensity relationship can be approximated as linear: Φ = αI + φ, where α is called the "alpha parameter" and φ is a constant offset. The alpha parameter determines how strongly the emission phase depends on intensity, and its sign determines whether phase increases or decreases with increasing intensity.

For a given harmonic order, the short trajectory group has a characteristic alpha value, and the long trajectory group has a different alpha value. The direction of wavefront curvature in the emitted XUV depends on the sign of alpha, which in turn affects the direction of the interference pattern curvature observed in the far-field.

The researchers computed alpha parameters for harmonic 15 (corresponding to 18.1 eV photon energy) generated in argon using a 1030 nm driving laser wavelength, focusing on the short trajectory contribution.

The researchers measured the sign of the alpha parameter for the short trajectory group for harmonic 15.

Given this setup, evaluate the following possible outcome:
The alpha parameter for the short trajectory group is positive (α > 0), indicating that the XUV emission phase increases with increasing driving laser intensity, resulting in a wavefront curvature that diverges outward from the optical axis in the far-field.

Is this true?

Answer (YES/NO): NO